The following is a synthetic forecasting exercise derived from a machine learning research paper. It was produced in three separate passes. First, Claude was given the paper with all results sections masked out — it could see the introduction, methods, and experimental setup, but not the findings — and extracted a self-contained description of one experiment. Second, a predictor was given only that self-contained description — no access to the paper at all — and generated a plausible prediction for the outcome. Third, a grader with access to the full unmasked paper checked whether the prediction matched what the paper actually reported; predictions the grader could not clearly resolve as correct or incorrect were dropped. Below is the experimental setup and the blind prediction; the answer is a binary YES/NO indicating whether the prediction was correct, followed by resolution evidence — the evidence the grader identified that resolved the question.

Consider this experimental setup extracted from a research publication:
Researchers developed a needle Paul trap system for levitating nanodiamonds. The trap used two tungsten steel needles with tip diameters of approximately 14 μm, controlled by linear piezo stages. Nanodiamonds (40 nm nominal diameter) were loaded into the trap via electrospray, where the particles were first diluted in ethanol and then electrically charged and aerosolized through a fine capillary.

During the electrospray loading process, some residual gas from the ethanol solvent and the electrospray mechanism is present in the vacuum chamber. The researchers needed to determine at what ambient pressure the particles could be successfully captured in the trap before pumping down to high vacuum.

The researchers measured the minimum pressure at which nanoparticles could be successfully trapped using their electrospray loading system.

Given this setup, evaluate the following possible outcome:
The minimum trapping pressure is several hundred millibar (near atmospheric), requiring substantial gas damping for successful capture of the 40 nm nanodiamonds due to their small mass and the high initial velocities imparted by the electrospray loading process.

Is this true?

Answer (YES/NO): NO